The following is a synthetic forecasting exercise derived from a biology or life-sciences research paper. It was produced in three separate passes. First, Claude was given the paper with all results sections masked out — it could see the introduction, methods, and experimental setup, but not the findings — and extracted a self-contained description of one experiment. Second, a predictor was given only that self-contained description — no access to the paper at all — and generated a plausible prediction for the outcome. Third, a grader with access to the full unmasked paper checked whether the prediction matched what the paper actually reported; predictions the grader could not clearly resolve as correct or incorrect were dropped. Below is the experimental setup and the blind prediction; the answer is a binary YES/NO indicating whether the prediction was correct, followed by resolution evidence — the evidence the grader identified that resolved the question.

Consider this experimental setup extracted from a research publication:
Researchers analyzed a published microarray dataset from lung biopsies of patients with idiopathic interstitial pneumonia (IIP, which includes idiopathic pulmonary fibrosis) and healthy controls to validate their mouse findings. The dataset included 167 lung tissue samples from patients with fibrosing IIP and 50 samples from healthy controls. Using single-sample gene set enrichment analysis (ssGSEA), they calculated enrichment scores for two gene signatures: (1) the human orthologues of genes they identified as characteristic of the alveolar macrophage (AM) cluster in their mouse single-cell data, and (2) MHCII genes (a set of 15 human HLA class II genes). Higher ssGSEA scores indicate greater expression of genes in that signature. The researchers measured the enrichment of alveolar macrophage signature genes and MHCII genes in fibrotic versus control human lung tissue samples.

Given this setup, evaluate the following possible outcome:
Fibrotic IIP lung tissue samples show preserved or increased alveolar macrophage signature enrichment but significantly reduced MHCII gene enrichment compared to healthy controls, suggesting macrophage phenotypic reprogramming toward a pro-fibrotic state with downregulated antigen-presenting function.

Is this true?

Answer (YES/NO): NO